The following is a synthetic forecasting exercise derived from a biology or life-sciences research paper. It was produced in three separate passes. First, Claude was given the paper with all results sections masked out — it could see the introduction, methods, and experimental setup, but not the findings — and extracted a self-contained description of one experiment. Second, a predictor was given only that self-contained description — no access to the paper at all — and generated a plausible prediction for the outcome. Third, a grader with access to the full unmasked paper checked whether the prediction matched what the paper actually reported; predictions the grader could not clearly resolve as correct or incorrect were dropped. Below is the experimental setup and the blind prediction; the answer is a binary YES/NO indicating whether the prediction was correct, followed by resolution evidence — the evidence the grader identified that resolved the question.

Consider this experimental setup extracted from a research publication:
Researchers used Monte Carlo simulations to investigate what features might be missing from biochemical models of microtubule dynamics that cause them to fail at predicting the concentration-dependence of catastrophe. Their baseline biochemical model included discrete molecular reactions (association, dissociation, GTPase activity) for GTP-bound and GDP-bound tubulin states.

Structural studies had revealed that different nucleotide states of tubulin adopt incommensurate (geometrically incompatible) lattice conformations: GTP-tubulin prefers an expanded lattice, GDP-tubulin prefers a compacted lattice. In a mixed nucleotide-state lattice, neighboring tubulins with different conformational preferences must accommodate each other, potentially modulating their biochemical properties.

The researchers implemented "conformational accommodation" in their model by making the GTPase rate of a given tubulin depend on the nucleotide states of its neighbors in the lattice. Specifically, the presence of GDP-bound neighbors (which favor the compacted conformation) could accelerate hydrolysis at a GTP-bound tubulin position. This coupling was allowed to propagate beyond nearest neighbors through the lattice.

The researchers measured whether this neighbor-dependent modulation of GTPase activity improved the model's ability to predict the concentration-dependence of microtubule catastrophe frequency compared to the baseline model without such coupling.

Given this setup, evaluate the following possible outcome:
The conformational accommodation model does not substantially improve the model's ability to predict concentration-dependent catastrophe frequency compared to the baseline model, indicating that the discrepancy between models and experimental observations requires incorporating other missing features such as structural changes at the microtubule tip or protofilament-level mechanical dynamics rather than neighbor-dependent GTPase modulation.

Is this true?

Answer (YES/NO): NO